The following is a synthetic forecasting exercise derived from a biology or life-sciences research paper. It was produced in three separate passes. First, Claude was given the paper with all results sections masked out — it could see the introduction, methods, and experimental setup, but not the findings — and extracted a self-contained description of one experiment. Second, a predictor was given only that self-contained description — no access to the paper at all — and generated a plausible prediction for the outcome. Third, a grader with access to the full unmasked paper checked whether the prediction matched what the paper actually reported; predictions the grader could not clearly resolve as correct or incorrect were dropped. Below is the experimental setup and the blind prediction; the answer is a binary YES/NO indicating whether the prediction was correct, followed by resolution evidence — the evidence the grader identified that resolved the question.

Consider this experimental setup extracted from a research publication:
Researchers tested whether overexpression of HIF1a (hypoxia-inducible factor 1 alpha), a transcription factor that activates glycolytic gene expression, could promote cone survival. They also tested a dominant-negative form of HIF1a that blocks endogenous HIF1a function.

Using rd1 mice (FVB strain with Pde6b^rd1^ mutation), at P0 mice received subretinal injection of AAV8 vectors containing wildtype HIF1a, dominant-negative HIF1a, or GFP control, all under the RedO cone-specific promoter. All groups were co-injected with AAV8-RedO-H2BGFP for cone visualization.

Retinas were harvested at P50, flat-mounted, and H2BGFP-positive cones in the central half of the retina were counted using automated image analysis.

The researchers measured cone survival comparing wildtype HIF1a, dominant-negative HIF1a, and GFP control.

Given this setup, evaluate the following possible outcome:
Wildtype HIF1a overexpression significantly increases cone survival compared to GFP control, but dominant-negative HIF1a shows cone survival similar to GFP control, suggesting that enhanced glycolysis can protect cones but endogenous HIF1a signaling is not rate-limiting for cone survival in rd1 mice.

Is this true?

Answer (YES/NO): NO